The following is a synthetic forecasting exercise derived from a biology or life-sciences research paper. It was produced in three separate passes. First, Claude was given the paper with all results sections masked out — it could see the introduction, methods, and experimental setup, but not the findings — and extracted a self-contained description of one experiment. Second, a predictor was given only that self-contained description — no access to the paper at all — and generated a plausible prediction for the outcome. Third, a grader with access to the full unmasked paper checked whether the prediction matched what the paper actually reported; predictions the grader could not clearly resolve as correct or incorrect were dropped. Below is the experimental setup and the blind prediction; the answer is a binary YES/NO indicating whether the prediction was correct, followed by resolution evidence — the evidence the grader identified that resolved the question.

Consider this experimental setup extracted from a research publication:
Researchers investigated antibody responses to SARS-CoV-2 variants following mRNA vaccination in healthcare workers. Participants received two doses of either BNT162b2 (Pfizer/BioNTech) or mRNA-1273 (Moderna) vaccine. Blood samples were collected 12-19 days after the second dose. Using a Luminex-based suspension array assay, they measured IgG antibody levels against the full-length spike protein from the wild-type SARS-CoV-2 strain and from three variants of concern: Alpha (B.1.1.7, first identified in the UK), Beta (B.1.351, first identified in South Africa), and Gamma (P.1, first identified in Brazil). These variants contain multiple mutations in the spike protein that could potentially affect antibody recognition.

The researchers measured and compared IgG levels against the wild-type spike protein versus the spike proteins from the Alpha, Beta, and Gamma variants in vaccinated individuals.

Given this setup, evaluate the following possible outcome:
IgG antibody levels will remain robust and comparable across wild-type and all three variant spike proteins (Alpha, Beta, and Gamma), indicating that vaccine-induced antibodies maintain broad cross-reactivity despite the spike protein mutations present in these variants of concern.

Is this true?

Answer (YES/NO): YES